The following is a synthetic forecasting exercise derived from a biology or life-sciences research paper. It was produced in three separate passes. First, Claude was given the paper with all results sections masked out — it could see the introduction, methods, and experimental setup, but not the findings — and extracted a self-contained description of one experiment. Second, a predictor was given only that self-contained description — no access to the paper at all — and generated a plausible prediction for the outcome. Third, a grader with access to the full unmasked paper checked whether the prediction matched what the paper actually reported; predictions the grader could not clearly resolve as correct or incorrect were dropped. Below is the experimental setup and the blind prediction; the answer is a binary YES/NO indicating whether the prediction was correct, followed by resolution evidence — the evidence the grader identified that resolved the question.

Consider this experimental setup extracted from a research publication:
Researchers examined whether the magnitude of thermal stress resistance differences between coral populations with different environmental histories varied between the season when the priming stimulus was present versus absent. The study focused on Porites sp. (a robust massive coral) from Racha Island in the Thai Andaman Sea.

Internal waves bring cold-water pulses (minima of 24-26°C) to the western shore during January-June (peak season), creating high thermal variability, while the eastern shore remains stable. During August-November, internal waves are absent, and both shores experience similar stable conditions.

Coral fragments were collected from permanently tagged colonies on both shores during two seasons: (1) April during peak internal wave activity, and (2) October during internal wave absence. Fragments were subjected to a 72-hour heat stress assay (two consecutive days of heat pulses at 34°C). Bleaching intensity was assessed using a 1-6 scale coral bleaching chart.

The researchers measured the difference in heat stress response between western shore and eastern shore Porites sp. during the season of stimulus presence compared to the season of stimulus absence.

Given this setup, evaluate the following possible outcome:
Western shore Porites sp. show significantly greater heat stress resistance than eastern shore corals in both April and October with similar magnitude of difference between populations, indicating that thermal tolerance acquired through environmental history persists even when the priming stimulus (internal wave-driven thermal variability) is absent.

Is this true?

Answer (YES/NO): NO